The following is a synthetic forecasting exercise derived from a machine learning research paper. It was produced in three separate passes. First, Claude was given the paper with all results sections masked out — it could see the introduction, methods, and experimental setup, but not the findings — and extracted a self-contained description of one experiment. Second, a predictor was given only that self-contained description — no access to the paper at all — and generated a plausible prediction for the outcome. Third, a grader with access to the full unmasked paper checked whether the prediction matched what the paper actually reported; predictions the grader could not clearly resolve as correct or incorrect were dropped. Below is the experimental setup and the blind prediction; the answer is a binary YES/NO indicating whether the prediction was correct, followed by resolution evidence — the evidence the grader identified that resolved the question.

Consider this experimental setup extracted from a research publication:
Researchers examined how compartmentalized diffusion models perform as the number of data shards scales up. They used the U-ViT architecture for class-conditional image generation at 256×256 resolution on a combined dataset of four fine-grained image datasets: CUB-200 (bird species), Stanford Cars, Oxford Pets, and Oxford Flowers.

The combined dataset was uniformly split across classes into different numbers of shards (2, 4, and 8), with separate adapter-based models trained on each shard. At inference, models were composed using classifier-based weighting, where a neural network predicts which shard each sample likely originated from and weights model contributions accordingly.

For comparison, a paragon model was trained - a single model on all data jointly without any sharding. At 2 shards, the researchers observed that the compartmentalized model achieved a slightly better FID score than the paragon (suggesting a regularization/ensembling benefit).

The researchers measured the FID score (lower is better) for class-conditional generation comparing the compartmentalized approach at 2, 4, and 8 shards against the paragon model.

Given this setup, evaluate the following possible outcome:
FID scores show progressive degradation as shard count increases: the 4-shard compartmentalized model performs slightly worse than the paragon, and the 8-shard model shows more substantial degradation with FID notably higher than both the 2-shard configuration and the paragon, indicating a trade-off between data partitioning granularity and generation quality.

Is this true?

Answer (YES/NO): NO